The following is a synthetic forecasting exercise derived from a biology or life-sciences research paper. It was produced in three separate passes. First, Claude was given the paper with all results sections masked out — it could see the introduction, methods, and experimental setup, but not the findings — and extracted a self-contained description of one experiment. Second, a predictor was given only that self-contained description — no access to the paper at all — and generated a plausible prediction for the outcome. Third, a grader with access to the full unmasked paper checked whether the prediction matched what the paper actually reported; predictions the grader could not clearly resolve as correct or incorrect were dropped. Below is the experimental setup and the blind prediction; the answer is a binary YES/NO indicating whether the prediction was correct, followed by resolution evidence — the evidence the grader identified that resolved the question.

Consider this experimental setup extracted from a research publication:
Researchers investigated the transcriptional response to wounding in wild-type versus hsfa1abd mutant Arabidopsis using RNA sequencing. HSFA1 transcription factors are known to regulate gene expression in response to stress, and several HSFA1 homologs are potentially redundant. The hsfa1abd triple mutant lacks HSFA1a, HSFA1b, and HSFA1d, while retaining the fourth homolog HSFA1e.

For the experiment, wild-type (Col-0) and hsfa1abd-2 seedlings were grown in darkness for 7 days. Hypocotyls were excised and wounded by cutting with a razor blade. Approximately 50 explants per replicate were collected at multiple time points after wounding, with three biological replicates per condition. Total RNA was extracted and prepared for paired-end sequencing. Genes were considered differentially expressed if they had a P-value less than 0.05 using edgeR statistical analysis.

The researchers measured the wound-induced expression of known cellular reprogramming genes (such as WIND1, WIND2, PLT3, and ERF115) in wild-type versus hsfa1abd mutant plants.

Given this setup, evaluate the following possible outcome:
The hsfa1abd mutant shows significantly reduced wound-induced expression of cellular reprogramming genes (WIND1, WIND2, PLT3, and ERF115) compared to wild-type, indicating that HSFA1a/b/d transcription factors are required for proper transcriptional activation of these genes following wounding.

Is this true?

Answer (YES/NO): NO